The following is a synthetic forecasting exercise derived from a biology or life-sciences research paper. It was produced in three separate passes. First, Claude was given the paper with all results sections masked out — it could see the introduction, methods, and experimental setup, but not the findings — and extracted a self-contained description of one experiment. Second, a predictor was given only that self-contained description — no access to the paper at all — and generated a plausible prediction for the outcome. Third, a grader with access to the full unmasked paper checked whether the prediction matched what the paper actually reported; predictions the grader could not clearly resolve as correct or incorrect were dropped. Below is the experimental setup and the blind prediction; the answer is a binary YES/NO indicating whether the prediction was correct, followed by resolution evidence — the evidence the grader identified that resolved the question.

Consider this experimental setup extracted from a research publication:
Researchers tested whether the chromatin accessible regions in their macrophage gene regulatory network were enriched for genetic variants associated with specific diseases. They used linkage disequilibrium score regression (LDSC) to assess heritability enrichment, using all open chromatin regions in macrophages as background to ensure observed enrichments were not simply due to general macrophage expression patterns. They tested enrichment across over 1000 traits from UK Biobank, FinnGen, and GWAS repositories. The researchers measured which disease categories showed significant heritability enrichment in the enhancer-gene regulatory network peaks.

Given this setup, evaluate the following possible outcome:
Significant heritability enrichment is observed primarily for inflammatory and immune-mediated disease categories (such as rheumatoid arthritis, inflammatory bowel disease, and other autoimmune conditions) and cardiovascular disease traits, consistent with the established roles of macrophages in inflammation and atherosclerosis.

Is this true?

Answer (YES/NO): NO